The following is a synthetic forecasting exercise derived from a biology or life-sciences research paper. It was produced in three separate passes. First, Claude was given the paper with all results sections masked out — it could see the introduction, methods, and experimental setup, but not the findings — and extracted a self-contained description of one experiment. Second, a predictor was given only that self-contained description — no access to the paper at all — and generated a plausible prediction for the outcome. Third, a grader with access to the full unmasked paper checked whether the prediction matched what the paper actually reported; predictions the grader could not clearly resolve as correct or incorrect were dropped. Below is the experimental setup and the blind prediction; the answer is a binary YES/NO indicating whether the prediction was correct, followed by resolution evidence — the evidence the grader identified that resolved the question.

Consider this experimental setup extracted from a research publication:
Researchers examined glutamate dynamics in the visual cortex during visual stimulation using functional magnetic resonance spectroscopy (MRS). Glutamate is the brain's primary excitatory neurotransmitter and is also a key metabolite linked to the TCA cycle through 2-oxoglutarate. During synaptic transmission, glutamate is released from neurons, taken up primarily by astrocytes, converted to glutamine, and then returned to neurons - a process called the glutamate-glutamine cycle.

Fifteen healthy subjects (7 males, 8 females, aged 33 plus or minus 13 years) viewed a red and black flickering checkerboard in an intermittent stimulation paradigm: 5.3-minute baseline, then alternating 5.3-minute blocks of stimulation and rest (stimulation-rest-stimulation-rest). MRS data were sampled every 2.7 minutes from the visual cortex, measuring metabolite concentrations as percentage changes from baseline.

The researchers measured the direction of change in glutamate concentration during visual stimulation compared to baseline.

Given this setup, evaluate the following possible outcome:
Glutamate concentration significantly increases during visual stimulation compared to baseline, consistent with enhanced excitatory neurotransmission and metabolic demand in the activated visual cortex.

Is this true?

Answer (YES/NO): YES